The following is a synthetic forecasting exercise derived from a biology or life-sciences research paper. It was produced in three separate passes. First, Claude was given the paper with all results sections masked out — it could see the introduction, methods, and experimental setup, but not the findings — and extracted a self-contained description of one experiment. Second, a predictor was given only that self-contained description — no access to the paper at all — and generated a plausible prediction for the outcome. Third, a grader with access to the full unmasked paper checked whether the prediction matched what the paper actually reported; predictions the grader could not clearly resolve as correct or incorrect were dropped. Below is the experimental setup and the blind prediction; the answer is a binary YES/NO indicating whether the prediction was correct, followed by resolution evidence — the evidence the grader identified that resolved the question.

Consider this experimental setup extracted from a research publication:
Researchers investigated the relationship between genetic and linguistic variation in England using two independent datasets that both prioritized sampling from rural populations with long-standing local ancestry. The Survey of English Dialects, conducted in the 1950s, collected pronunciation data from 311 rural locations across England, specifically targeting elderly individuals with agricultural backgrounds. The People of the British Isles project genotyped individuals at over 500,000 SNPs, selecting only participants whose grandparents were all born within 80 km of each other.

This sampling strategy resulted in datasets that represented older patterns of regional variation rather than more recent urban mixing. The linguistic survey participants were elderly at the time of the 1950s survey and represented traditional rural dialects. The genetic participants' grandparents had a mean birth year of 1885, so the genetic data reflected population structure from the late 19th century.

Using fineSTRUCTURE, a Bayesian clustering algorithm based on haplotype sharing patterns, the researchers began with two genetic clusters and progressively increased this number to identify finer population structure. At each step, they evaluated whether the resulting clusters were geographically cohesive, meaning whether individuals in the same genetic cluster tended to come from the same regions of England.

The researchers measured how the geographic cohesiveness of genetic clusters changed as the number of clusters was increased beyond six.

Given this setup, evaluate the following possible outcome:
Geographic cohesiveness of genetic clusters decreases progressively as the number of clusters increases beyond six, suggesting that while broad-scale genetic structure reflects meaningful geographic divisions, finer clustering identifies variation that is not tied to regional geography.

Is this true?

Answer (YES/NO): YES